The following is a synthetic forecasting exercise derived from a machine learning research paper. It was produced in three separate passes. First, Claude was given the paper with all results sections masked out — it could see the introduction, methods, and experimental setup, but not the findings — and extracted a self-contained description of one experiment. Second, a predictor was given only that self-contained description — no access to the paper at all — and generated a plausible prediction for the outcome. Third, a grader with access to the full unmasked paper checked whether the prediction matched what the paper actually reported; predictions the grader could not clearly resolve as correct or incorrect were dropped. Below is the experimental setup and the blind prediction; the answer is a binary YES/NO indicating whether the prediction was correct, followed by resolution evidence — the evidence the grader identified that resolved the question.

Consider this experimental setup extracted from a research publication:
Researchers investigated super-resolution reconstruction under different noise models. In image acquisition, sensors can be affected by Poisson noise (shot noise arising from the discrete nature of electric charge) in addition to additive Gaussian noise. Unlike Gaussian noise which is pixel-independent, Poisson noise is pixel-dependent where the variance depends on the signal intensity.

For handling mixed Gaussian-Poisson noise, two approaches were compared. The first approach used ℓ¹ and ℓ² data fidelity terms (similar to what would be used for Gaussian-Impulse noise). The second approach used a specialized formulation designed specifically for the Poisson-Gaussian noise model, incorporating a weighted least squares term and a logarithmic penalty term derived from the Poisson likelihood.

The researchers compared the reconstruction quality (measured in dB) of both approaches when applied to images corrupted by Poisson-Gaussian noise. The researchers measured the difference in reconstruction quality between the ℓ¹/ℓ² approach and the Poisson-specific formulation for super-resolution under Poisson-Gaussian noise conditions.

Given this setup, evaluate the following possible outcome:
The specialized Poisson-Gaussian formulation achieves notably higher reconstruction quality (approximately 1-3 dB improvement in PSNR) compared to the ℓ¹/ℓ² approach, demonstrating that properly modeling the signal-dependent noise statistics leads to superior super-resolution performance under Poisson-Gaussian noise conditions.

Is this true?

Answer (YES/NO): YES